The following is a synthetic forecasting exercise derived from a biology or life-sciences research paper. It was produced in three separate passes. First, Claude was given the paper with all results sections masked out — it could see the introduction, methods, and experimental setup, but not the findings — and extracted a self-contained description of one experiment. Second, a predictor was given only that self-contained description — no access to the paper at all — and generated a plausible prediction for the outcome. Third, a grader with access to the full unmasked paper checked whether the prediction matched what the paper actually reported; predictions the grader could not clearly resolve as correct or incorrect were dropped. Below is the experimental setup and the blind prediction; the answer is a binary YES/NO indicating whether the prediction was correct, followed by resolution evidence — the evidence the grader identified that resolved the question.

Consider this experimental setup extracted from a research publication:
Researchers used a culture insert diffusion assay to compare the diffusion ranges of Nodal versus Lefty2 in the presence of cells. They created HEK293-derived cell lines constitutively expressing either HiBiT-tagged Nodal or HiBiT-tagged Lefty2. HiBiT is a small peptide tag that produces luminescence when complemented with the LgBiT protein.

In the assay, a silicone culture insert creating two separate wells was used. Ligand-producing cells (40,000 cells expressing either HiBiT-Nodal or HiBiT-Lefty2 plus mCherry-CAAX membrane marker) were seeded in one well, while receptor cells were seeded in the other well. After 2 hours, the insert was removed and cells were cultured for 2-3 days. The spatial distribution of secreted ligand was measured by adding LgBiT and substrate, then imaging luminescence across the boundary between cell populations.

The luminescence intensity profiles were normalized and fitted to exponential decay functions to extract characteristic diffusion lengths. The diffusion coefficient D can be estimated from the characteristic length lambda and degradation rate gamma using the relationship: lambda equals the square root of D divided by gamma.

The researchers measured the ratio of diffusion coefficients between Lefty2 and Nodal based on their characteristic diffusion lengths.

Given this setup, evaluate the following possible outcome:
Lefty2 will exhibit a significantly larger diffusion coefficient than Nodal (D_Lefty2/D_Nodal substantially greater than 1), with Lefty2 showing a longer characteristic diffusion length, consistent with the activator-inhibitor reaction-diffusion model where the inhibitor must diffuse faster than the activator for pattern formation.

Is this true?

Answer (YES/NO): YES